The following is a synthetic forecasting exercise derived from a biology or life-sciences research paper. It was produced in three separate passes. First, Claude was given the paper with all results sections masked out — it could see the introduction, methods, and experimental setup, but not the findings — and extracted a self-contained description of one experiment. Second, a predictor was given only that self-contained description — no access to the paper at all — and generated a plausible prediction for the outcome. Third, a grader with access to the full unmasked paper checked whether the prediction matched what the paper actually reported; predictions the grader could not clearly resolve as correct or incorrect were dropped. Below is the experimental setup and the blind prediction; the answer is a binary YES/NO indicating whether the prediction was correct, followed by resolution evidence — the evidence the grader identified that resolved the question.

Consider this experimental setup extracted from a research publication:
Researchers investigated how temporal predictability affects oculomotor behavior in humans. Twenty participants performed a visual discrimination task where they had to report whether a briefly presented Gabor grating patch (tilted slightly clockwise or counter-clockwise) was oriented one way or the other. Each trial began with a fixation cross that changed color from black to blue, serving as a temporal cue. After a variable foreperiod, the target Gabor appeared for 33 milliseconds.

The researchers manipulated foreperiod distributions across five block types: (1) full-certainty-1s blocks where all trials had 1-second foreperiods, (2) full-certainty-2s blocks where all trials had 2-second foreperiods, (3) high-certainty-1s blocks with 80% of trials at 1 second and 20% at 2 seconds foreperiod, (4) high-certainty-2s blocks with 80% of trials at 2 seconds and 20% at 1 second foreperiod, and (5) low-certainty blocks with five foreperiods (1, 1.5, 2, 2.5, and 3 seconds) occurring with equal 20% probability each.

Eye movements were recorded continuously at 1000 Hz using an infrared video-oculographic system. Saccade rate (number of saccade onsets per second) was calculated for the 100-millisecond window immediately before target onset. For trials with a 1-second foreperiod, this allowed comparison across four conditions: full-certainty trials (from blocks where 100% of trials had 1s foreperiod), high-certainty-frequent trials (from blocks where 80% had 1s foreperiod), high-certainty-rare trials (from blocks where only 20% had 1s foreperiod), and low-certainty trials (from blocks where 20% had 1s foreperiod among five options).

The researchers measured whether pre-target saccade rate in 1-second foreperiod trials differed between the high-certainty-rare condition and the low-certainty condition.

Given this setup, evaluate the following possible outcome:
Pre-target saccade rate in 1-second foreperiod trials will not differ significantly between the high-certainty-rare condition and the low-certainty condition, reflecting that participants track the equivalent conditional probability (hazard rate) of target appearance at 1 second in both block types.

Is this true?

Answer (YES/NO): YES